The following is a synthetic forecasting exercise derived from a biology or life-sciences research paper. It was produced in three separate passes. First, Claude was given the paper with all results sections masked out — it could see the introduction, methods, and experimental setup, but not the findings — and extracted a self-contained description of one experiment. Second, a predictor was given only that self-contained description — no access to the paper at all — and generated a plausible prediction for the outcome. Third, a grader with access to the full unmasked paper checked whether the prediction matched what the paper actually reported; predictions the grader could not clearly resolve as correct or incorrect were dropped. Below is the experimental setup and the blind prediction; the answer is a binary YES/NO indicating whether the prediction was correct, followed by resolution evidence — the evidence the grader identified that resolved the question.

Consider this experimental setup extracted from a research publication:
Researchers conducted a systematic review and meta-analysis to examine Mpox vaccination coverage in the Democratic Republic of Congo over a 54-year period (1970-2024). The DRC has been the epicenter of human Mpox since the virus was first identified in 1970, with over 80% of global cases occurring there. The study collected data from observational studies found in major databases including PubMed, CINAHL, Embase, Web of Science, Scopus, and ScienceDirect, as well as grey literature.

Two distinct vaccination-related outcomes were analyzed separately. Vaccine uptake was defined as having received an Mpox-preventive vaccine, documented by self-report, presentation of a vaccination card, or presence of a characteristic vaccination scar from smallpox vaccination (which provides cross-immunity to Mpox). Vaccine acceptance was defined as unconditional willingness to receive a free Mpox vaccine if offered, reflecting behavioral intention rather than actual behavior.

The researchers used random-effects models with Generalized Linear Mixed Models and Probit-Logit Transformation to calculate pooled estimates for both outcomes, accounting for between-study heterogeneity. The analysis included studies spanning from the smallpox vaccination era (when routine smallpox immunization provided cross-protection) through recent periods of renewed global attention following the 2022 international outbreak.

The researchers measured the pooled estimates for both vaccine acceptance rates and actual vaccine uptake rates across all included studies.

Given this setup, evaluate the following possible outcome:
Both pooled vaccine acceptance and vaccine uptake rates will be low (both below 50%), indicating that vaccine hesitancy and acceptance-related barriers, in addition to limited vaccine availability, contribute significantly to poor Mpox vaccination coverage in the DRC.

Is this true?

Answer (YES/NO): NO